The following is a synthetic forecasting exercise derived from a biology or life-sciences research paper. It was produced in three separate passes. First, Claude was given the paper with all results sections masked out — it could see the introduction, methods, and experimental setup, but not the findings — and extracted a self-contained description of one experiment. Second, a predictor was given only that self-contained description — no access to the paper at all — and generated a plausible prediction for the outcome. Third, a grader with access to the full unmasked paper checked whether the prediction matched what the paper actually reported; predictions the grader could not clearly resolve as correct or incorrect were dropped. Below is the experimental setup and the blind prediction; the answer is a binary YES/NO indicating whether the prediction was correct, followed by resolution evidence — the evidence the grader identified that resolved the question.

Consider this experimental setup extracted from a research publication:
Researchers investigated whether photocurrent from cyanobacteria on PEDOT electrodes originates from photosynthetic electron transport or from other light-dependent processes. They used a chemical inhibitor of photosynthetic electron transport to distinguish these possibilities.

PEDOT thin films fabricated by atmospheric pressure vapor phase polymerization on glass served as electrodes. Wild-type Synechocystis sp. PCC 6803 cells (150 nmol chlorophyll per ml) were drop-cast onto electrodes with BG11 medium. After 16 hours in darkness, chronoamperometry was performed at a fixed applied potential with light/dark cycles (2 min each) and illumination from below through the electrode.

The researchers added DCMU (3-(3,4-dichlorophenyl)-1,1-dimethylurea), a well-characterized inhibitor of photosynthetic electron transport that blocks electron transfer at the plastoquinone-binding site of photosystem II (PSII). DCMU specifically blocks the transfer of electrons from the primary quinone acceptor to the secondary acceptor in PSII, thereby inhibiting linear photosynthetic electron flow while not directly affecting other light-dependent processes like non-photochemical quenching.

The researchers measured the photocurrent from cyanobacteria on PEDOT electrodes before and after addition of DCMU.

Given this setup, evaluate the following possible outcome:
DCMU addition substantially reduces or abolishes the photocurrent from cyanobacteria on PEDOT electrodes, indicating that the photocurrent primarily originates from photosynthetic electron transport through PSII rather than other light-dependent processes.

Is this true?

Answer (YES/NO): YES